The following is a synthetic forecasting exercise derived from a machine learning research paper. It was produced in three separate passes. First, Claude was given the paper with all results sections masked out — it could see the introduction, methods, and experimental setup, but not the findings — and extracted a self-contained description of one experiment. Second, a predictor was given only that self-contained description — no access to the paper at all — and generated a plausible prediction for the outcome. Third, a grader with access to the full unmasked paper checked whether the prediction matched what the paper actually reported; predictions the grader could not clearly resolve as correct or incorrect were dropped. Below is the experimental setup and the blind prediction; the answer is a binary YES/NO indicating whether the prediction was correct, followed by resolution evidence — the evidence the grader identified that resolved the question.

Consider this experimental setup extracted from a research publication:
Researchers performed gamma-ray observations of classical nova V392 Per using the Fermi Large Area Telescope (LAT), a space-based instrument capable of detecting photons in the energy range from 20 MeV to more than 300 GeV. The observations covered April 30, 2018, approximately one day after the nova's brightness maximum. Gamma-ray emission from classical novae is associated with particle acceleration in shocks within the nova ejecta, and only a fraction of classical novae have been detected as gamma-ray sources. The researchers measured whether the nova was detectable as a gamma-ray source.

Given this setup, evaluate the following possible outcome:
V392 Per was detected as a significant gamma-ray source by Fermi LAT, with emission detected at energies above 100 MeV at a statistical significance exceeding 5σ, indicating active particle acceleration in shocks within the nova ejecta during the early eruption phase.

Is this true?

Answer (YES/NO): NO